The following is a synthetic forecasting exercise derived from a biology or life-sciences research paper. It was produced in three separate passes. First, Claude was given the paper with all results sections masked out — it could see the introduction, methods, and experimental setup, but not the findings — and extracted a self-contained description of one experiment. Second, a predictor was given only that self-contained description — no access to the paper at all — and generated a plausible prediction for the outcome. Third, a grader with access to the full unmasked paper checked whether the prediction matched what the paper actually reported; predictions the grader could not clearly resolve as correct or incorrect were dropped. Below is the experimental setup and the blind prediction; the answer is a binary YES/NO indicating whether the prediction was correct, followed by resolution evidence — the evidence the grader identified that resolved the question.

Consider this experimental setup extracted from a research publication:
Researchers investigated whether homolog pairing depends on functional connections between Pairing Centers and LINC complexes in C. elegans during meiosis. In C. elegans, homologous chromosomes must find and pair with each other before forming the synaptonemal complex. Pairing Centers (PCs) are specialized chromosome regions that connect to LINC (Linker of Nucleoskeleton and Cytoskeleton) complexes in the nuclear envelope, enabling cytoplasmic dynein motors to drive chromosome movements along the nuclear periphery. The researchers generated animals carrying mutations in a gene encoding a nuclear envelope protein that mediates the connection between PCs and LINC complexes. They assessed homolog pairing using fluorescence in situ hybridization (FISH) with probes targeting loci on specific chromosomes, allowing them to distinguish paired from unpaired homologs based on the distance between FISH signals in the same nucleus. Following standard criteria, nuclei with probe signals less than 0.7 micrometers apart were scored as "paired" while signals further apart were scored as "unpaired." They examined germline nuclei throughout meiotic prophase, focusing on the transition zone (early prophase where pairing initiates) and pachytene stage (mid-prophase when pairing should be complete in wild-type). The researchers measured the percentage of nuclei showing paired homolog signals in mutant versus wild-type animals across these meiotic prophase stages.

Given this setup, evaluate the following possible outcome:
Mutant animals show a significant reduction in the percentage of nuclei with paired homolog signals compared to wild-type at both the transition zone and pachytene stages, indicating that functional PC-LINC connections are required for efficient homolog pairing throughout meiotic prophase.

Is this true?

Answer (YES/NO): YES